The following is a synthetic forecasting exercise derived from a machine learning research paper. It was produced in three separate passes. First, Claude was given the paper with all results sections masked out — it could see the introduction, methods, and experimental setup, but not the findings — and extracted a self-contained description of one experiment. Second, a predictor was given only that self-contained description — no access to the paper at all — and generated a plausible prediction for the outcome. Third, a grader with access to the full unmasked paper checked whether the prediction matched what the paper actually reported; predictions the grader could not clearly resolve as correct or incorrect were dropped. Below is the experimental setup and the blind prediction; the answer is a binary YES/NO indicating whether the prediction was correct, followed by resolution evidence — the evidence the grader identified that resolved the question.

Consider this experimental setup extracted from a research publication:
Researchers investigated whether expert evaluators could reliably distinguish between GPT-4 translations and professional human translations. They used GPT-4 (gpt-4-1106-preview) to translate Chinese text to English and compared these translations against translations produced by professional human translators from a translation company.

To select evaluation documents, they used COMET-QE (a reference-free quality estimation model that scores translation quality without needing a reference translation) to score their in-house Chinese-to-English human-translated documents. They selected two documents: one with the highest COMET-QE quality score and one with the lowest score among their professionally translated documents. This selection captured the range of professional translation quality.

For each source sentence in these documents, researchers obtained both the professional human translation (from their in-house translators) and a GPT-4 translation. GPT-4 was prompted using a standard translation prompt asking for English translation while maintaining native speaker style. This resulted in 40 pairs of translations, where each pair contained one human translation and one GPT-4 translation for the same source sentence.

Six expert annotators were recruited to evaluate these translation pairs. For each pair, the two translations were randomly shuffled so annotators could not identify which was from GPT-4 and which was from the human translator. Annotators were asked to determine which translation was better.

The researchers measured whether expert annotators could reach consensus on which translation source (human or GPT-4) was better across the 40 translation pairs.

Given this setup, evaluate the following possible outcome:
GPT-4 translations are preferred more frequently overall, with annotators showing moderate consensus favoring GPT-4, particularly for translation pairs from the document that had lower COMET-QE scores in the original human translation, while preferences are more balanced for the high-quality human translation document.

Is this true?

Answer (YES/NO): NO